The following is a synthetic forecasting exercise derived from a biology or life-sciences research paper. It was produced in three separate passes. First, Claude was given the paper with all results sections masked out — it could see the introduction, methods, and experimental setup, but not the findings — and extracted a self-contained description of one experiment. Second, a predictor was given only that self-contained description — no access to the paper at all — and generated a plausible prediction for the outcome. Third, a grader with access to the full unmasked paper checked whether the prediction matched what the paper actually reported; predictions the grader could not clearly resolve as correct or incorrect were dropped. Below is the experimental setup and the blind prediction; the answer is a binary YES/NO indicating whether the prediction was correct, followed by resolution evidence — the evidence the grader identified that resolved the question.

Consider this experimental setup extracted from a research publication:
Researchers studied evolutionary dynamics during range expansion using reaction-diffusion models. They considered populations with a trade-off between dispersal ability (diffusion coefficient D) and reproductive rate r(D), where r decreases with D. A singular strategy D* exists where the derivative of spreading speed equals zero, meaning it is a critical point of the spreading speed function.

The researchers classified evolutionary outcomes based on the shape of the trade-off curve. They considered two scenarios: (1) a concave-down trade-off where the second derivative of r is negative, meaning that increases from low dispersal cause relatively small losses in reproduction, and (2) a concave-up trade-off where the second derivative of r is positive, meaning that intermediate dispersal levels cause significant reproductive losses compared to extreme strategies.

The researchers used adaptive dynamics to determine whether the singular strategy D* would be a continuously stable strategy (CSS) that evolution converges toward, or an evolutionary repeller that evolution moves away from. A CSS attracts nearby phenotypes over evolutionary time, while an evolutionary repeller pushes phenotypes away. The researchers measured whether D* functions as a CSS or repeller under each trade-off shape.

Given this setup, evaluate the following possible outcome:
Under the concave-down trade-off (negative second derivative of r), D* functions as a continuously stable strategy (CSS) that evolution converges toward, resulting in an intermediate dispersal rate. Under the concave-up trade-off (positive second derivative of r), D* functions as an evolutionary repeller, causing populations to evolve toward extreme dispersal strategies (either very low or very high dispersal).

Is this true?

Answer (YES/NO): NO